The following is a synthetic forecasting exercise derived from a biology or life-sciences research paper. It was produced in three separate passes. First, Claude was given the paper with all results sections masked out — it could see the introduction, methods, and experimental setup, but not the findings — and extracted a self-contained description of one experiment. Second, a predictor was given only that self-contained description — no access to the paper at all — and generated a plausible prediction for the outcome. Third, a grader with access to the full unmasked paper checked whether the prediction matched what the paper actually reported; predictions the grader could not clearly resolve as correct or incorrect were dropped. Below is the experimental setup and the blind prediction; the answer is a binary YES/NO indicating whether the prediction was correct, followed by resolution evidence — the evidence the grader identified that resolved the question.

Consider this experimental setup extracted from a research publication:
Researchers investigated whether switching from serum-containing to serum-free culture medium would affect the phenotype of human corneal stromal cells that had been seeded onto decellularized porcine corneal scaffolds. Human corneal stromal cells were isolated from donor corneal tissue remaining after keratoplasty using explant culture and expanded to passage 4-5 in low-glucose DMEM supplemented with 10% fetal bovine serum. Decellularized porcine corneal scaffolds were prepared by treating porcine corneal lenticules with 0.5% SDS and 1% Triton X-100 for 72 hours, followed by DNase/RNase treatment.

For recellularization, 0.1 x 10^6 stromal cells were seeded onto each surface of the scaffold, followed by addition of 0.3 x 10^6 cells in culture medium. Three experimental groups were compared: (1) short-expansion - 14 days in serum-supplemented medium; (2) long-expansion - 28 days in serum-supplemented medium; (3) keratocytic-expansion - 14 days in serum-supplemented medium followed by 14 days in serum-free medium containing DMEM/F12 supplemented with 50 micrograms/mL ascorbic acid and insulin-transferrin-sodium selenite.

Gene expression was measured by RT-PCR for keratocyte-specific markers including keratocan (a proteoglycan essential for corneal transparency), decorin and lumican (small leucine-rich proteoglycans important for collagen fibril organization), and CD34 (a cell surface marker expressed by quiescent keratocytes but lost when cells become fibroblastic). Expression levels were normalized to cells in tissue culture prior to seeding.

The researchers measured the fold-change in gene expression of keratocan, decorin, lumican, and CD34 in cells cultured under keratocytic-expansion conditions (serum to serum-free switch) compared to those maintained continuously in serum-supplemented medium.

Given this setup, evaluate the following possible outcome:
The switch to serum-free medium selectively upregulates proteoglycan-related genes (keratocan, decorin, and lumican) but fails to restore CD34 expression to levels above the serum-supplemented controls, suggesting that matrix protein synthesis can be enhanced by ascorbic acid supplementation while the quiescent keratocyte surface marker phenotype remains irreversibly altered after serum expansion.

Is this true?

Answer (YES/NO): NO